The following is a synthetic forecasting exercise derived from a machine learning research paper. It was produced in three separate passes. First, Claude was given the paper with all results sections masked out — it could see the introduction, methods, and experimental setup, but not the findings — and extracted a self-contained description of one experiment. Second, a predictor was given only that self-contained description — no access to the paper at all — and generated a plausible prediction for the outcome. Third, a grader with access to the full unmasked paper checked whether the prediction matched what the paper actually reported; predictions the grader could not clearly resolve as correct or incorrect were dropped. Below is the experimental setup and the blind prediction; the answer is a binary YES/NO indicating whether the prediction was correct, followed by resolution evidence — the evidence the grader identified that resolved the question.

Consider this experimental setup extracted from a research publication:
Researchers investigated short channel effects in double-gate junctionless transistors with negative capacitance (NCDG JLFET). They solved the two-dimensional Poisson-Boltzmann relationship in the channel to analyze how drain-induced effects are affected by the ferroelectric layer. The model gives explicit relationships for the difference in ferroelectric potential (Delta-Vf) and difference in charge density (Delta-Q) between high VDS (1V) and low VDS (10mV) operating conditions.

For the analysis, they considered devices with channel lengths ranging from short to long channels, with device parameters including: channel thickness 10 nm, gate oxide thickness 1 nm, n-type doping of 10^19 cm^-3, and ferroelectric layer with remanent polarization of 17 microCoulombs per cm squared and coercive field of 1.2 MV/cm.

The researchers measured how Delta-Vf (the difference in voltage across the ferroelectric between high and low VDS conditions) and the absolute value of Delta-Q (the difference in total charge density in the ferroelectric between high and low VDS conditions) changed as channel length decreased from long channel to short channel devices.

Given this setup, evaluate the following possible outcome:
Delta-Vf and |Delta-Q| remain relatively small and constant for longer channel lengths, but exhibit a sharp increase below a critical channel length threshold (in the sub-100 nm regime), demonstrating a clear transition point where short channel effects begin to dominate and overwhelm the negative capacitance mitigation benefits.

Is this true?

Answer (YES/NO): NO